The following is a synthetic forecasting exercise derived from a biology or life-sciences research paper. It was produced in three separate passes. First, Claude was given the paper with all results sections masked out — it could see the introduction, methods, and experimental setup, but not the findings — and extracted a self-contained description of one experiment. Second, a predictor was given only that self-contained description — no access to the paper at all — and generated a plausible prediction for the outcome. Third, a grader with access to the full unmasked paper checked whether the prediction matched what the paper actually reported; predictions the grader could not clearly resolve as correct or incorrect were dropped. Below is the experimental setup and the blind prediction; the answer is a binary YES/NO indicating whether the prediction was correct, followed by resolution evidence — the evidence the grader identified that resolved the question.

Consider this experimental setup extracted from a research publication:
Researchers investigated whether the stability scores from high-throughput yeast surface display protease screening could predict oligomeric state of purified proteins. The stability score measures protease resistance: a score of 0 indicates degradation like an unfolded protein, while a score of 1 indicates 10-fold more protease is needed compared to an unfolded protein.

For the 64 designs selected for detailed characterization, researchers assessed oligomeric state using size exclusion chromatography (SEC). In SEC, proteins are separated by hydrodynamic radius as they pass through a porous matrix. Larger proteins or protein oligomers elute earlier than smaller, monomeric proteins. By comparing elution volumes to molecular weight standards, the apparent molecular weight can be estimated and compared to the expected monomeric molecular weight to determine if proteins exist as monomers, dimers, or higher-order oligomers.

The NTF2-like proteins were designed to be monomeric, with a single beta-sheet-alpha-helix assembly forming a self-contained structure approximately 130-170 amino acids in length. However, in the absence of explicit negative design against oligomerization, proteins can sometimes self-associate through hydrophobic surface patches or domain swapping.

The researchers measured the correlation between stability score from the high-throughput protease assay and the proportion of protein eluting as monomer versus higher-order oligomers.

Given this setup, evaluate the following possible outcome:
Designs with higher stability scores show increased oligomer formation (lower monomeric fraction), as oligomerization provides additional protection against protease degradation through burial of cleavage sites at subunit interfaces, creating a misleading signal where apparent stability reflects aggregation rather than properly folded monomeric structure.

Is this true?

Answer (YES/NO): NO